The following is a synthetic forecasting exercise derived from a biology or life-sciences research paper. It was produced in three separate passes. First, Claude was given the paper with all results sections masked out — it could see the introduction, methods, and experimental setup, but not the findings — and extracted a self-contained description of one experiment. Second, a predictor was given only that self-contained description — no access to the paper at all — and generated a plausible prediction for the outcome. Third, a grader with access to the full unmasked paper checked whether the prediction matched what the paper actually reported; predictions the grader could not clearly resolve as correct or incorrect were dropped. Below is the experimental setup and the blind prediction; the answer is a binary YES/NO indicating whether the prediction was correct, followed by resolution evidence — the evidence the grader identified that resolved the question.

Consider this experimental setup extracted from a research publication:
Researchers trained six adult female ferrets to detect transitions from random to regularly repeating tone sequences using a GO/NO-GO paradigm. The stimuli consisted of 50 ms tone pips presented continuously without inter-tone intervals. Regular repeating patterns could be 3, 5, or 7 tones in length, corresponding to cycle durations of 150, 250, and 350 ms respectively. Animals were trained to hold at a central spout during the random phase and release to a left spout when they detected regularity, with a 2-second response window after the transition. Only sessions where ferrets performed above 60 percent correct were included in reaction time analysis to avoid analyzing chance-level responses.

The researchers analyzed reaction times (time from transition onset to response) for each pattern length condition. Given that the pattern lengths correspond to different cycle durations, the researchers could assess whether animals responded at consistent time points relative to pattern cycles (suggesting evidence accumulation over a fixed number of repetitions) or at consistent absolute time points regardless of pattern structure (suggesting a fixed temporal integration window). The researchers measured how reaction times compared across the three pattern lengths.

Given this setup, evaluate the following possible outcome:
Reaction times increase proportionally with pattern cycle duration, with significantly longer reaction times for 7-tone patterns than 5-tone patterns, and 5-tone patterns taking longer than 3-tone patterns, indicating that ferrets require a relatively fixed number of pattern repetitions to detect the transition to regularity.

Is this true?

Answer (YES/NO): NO